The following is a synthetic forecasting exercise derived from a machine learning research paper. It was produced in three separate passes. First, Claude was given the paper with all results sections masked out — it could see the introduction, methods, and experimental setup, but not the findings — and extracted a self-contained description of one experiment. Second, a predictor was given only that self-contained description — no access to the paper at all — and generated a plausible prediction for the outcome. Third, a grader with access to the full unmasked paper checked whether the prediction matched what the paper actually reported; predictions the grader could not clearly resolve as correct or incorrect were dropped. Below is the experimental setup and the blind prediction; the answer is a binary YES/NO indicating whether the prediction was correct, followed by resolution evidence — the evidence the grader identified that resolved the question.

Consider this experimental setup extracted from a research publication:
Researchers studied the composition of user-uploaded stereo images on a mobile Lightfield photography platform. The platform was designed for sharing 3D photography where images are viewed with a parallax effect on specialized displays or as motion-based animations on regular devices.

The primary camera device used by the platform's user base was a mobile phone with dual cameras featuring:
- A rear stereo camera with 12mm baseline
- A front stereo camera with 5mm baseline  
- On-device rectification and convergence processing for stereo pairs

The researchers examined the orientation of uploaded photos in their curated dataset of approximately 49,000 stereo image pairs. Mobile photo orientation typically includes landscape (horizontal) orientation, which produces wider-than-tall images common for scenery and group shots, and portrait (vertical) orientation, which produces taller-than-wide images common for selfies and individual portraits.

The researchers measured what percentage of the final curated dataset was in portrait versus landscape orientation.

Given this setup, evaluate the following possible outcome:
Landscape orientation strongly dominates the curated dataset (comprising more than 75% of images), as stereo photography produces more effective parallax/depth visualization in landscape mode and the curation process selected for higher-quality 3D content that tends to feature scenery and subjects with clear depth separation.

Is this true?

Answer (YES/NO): YES